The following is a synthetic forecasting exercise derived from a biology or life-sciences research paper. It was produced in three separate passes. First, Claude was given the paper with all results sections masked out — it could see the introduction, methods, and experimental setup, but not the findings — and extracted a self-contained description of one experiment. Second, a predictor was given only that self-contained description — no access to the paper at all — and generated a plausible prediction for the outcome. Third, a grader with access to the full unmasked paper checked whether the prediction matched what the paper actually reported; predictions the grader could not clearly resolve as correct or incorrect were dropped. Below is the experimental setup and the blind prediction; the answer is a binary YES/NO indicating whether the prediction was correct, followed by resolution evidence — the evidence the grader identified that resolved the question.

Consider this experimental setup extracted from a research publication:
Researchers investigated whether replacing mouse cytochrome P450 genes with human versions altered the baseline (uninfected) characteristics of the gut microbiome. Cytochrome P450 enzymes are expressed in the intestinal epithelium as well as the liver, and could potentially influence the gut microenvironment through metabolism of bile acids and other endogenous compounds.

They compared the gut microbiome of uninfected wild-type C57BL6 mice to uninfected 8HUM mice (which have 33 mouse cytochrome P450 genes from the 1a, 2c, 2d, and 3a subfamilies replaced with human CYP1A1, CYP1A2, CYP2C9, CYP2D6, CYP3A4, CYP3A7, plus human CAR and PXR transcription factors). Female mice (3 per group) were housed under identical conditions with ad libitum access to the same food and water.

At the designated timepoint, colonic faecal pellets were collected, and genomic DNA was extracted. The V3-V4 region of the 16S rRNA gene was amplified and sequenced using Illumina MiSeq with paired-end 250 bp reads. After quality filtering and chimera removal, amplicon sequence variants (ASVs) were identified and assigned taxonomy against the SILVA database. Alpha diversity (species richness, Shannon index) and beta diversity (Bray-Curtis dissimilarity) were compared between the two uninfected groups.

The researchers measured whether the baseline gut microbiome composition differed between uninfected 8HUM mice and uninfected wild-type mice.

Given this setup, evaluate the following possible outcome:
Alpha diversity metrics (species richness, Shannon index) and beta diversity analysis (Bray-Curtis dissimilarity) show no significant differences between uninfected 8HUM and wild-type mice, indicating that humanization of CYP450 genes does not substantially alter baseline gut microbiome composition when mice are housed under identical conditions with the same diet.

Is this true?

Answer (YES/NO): NO